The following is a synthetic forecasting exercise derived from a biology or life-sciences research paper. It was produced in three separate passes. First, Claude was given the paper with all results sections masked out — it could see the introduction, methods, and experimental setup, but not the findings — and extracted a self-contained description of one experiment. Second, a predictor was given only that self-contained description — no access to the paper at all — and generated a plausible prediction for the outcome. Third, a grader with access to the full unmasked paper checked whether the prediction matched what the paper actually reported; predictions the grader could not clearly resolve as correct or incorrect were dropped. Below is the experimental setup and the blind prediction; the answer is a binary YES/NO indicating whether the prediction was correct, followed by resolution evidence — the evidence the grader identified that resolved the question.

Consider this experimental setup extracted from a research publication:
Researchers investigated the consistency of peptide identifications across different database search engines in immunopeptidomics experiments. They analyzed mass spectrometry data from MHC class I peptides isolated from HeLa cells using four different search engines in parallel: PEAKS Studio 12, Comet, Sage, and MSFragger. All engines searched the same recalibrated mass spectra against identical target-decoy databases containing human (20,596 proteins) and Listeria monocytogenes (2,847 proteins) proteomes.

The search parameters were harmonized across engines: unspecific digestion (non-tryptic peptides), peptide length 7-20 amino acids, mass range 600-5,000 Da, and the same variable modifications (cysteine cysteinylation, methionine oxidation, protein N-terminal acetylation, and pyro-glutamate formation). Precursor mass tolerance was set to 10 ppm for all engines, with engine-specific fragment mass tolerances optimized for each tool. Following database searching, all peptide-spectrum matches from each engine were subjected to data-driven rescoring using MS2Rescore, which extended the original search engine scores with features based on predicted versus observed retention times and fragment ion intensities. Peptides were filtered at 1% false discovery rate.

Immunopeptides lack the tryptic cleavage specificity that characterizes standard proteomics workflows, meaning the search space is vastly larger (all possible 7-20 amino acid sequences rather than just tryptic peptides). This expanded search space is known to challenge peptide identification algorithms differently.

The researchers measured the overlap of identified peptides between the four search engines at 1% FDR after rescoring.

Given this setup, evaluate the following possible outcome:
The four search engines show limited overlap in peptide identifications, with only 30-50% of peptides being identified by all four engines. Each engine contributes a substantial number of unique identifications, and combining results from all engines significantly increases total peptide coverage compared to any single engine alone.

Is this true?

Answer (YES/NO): NO